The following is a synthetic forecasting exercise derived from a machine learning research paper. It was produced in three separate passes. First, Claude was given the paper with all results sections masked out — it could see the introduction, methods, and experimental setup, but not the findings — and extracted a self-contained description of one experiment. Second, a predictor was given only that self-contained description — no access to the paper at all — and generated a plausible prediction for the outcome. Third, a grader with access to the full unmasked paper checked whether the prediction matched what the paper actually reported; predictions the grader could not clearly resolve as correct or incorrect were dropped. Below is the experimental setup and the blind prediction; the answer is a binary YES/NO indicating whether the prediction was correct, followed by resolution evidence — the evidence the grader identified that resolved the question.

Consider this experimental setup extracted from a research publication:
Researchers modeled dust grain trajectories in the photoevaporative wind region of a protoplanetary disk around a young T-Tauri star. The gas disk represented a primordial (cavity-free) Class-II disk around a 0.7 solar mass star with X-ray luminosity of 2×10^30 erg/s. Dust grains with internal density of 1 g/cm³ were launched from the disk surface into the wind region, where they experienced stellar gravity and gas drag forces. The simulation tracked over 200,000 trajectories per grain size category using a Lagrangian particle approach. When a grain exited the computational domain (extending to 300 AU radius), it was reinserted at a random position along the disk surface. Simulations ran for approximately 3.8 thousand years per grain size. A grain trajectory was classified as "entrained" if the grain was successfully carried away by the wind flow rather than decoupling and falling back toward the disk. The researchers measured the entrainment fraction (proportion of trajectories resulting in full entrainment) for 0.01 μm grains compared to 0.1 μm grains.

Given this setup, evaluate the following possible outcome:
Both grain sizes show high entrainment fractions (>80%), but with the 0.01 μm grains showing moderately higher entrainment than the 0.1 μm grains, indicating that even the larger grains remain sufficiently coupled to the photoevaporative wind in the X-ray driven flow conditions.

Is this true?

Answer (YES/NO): NO